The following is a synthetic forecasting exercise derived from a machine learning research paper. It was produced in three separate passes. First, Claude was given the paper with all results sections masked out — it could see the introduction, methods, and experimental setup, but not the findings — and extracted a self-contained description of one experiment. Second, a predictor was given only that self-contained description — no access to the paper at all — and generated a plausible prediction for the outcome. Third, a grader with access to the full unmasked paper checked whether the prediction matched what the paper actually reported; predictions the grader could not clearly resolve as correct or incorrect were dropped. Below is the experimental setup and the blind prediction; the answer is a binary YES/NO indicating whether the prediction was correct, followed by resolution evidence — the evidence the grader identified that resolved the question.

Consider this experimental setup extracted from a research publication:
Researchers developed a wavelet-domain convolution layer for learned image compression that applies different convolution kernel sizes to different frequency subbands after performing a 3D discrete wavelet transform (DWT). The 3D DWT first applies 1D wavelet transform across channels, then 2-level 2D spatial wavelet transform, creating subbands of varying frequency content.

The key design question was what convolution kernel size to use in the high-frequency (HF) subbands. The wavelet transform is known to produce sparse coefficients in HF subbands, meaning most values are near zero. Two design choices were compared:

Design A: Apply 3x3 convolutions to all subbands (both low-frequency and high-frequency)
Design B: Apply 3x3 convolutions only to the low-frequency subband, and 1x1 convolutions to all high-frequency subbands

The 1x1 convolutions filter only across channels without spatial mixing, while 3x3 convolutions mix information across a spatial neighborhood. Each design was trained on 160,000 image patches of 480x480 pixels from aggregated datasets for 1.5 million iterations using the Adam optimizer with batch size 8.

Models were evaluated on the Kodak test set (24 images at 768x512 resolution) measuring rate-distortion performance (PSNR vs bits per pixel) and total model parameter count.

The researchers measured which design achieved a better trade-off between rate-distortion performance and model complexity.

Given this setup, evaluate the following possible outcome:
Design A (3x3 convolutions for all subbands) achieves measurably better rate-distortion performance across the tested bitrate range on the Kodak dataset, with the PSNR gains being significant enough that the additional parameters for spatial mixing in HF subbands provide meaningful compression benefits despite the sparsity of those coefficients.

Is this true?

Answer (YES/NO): NO